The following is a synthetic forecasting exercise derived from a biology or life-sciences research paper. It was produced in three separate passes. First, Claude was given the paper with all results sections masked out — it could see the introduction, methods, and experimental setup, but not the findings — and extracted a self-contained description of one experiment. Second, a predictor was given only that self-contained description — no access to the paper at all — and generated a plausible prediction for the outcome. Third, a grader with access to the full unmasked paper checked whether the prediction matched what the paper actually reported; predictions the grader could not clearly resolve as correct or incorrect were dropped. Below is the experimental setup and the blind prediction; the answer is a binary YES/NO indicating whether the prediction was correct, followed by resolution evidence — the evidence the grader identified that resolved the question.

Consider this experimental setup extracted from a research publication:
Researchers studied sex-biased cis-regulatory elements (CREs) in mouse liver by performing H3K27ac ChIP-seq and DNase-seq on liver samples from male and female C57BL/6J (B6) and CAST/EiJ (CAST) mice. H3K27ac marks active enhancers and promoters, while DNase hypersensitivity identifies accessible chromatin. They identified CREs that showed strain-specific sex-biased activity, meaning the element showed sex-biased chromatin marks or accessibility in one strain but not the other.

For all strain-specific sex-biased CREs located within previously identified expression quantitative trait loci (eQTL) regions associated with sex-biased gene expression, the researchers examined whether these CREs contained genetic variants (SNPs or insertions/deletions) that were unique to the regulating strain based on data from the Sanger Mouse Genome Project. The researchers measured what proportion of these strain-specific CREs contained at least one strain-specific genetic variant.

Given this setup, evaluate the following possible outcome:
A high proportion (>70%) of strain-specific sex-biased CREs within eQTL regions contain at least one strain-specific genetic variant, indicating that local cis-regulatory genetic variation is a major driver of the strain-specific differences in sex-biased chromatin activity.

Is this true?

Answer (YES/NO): NO